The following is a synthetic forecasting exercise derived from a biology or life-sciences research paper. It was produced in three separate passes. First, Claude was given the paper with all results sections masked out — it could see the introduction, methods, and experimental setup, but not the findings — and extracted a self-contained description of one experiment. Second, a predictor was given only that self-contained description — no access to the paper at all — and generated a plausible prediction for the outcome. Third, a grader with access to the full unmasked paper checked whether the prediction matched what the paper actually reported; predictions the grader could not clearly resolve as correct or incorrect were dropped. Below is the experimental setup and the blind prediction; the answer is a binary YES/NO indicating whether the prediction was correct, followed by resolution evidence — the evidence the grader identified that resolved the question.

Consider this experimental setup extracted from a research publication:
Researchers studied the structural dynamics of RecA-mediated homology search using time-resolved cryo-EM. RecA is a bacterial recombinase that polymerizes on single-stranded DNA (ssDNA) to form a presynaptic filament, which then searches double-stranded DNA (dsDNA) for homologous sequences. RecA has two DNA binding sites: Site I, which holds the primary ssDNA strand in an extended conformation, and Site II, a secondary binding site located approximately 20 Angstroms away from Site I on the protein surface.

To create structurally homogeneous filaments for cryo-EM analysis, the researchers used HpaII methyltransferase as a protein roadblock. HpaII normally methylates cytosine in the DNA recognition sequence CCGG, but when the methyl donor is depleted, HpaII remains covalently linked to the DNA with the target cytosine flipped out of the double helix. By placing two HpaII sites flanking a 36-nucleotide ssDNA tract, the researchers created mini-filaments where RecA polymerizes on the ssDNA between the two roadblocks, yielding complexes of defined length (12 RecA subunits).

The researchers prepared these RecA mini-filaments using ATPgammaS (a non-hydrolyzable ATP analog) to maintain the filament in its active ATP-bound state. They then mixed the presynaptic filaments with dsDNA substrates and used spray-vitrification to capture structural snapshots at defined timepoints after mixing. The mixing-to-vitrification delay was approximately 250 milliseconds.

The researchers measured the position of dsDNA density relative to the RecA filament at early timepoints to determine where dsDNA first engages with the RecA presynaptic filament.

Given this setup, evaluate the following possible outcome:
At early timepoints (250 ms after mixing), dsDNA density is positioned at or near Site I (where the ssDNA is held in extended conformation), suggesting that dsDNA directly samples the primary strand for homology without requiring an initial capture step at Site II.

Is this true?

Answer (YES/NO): NO